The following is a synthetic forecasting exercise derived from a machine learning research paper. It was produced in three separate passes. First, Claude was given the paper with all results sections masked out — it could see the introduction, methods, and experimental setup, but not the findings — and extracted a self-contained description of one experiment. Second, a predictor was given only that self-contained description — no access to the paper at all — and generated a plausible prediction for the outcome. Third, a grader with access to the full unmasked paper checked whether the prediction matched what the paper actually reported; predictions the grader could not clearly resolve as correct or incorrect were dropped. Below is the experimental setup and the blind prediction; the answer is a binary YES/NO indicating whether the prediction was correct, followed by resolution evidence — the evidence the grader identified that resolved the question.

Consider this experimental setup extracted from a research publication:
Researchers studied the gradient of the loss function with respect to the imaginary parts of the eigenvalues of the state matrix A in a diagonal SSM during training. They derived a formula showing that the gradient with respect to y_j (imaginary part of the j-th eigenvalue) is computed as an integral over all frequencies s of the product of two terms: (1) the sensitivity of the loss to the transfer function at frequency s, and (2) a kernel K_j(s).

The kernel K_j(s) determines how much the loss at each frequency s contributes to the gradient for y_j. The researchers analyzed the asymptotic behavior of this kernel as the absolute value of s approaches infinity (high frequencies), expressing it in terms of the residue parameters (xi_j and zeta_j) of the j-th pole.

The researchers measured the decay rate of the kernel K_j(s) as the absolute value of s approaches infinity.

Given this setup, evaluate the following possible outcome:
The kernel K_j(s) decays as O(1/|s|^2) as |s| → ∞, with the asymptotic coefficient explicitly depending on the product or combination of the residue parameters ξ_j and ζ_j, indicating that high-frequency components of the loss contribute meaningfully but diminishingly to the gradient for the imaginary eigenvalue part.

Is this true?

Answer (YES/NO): YES